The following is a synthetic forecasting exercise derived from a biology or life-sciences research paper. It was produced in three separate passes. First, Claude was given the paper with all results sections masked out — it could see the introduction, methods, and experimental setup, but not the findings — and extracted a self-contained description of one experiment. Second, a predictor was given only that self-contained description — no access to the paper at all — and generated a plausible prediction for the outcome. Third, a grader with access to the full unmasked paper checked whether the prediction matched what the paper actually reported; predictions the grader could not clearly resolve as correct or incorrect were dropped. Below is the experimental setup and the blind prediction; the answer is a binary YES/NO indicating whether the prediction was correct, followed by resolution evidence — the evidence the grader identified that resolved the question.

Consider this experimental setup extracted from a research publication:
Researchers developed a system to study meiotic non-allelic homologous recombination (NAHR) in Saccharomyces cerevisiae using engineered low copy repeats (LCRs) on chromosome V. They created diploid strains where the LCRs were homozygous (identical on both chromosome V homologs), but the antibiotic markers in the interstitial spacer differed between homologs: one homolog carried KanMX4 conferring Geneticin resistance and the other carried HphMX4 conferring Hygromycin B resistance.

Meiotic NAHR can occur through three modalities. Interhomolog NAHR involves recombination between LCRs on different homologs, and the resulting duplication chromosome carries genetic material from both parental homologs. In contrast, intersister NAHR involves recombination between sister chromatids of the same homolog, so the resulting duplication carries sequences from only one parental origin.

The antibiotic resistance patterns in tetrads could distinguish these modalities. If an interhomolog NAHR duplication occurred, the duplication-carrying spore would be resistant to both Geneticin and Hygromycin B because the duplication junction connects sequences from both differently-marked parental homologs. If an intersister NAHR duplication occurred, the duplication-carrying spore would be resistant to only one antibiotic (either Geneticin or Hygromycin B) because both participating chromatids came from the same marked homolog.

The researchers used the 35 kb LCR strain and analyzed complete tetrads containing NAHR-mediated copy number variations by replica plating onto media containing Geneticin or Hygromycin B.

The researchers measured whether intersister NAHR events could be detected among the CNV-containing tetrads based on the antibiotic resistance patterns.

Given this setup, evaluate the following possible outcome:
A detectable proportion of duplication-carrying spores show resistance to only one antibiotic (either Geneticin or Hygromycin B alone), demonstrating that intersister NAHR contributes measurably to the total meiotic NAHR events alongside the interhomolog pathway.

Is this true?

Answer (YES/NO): YES